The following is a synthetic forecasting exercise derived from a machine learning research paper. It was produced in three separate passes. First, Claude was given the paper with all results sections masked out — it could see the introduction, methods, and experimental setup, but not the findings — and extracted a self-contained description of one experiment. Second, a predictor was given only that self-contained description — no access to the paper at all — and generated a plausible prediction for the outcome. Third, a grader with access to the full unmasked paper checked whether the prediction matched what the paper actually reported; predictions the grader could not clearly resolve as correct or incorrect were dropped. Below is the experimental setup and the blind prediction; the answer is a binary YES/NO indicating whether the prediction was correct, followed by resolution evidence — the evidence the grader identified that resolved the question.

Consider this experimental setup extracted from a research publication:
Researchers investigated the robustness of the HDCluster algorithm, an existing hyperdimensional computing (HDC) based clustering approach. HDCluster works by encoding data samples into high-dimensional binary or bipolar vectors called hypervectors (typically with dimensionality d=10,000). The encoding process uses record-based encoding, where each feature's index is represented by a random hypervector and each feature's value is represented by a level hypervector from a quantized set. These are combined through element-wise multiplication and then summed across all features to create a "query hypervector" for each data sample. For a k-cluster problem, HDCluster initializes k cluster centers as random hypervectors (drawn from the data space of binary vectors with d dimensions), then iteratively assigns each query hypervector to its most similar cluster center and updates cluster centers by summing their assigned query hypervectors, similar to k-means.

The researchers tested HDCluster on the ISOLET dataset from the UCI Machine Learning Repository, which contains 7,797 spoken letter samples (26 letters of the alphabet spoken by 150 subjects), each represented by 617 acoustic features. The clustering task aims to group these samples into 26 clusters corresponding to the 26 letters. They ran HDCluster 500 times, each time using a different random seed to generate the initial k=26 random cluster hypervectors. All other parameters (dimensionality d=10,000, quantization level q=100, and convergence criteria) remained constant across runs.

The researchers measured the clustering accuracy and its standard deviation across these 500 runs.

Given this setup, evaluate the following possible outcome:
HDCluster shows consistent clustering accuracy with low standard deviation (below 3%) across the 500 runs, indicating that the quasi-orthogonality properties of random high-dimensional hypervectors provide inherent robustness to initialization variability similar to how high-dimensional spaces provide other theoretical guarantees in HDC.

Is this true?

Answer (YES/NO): NO